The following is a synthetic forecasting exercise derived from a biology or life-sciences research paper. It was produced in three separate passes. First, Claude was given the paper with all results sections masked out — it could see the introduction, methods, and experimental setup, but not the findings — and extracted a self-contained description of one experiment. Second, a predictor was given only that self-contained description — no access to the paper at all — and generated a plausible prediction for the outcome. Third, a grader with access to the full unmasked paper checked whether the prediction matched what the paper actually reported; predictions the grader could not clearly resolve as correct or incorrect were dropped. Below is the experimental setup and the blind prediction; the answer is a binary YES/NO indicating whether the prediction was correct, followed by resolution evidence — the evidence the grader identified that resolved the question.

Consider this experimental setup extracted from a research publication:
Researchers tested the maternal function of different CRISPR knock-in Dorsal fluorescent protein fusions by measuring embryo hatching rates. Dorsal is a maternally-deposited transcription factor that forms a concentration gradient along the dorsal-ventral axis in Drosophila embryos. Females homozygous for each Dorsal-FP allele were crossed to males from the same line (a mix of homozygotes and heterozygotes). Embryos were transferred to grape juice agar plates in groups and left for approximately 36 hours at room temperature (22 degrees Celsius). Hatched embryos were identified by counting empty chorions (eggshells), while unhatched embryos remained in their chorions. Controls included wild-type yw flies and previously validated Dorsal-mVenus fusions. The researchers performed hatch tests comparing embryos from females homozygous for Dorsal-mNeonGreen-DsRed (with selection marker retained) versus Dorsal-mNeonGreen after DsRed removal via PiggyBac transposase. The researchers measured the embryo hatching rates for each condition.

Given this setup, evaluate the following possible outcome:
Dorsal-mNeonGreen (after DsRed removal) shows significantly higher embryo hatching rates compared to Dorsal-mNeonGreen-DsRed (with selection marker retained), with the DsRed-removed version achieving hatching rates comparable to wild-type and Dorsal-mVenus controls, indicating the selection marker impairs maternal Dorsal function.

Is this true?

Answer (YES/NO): YES